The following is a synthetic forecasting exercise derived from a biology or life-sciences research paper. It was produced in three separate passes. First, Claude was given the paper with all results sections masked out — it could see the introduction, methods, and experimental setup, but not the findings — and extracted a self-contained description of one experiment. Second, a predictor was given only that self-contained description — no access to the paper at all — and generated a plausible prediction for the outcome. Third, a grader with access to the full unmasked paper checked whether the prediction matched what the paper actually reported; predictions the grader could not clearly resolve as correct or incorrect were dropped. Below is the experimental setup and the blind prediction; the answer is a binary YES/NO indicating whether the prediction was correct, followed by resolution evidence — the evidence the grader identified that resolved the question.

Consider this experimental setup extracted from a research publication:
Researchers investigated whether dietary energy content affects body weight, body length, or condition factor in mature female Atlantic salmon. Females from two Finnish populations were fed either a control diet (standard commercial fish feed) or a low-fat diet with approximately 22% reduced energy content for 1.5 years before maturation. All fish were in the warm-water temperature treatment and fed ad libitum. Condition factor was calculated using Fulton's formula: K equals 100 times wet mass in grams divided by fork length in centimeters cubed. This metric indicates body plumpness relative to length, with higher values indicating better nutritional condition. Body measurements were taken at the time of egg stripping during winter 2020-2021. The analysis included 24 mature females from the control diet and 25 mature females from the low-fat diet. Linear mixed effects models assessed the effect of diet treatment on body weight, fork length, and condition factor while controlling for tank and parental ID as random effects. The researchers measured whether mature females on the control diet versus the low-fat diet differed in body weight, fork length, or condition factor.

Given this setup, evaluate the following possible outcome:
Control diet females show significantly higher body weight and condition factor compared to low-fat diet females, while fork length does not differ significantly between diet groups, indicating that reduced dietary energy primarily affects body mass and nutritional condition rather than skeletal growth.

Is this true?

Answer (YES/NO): NO